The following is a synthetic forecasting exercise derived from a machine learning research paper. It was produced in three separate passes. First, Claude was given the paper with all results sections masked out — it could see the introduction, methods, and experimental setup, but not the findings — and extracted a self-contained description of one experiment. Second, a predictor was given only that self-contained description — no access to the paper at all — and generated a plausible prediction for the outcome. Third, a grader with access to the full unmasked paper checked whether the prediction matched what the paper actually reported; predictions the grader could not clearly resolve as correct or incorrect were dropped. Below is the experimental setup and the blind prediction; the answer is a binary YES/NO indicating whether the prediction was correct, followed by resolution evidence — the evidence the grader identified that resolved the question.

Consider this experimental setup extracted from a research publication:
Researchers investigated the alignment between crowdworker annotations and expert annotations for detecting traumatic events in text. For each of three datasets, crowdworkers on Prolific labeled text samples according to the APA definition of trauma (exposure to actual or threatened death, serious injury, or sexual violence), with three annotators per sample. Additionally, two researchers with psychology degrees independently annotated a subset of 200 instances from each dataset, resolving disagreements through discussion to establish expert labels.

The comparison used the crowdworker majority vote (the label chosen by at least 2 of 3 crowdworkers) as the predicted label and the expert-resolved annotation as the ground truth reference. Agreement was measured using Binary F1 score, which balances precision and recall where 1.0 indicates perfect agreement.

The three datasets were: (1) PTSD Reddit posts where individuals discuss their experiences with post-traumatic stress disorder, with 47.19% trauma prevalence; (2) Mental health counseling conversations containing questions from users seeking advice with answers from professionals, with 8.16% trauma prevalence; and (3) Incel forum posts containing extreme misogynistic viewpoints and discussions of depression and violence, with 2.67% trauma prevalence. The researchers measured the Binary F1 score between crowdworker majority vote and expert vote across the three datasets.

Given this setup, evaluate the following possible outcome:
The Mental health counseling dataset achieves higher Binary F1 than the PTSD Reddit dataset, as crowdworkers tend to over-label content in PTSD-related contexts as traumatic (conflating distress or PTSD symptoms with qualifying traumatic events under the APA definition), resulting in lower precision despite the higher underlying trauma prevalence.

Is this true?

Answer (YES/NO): YES